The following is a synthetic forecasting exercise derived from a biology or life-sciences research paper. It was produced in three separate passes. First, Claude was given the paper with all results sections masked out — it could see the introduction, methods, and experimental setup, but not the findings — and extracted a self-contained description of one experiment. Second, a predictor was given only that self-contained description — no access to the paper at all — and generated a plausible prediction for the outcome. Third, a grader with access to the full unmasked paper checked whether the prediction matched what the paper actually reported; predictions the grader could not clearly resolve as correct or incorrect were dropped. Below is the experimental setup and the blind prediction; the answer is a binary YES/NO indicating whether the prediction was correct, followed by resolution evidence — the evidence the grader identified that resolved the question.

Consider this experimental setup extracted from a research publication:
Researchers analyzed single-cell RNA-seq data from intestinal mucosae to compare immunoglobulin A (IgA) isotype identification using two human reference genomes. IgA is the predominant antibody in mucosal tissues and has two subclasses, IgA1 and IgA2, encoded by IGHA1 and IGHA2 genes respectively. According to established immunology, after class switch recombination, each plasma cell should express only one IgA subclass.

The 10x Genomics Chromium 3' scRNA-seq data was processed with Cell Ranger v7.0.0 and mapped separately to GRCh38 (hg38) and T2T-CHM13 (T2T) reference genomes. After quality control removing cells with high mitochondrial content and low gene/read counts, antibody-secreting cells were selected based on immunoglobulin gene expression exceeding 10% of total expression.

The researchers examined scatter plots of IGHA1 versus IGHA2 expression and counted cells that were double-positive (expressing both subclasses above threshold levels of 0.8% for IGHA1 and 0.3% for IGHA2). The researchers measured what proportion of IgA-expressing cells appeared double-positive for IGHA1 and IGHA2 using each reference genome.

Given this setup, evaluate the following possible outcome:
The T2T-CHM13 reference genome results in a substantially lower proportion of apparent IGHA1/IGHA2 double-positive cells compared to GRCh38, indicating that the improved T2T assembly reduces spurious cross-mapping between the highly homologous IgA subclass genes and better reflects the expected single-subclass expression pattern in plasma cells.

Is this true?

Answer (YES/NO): YES